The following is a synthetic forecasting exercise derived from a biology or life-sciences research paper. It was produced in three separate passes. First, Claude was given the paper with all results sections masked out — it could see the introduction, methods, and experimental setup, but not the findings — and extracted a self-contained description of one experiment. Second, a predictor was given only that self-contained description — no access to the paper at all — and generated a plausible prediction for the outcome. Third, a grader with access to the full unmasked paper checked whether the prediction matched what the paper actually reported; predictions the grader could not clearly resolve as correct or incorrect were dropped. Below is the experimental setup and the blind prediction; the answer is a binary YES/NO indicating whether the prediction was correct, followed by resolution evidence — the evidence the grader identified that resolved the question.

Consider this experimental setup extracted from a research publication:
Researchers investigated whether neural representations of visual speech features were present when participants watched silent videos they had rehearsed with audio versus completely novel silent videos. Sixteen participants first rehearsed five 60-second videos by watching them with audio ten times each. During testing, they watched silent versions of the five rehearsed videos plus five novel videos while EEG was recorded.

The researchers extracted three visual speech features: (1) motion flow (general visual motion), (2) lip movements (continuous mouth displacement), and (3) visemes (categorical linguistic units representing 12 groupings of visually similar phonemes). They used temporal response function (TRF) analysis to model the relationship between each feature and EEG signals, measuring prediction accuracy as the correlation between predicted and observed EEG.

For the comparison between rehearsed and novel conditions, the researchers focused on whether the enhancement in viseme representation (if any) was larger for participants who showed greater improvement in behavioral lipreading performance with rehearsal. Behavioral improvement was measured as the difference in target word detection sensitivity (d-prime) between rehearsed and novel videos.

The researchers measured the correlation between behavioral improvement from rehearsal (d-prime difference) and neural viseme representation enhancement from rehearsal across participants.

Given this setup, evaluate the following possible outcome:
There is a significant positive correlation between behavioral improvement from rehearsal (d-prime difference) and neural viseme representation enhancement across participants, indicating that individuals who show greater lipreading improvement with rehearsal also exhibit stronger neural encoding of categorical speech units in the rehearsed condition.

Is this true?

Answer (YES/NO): YES